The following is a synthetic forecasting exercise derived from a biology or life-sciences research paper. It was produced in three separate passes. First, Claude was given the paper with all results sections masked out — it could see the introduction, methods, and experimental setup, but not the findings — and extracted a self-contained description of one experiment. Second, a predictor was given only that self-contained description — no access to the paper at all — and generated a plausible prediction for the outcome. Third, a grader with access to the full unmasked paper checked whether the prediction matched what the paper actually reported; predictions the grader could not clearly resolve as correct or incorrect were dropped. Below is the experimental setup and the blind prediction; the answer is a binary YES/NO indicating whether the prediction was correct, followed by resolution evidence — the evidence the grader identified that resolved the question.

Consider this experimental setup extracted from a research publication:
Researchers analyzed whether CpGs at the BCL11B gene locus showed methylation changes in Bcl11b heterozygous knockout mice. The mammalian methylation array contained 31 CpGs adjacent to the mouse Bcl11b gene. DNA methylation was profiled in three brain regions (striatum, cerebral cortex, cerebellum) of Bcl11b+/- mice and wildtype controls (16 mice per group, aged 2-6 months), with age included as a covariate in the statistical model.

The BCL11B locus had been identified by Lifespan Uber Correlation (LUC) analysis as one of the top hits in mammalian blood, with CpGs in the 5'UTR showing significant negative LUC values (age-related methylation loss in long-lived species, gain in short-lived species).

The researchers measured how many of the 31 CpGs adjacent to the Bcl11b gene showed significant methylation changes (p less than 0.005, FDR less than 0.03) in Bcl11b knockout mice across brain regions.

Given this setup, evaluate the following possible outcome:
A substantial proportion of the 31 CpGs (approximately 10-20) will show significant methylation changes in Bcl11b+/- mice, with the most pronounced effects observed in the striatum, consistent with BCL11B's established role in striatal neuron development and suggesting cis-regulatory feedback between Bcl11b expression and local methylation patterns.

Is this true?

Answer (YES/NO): YES